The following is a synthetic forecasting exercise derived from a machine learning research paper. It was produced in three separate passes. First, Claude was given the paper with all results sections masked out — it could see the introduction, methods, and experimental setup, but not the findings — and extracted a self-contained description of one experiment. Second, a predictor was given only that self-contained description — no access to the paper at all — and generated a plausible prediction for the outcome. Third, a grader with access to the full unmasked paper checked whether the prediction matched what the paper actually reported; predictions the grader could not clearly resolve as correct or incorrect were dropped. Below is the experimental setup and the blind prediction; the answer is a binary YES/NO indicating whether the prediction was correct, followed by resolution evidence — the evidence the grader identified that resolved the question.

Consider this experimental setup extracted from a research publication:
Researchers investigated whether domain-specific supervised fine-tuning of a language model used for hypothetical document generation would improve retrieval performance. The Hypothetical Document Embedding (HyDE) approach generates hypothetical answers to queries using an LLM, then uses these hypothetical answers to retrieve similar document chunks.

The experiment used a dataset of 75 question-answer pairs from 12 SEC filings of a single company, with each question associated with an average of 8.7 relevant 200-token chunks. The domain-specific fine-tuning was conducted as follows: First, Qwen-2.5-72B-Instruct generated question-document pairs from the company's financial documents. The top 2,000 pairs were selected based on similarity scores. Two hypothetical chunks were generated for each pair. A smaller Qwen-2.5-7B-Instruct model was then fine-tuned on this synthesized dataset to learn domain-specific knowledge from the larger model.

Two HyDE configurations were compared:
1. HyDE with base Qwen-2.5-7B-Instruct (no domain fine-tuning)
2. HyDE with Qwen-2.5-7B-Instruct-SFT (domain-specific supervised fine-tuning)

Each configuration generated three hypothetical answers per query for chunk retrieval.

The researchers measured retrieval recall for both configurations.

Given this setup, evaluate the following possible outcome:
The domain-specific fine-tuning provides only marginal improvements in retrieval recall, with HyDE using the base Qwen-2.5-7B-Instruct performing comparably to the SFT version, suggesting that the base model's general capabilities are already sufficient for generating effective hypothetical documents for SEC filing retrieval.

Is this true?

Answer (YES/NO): NO